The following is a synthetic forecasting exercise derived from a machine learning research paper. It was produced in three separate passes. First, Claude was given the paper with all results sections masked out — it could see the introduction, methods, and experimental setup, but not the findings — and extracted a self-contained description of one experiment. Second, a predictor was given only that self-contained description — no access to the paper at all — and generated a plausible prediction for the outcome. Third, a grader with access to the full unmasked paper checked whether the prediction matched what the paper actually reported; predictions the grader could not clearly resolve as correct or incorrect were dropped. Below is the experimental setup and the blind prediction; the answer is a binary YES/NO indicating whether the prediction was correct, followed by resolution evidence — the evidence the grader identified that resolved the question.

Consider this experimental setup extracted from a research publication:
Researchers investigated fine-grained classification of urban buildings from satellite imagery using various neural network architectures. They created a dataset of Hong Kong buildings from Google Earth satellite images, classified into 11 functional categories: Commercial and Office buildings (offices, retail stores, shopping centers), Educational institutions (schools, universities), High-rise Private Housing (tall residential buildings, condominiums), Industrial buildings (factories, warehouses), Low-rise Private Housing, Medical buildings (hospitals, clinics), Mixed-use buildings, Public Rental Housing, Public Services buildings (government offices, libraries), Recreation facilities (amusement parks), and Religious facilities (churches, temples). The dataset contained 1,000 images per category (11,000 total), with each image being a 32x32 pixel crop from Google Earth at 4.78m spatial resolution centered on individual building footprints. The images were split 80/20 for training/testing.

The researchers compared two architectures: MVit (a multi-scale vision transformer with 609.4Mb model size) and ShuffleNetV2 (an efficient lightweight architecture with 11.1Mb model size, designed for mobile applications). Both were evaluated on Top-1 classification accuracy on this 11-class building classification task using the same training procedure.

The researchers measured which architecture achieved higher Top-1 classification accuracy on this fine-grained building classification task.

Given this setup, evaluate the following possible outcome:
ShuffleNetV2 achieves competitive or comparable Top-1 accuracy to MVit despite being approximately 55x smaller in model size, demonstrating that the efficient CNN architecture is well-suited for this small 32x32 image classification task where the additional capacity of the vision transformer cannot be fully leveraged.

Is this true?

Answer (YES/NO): NO